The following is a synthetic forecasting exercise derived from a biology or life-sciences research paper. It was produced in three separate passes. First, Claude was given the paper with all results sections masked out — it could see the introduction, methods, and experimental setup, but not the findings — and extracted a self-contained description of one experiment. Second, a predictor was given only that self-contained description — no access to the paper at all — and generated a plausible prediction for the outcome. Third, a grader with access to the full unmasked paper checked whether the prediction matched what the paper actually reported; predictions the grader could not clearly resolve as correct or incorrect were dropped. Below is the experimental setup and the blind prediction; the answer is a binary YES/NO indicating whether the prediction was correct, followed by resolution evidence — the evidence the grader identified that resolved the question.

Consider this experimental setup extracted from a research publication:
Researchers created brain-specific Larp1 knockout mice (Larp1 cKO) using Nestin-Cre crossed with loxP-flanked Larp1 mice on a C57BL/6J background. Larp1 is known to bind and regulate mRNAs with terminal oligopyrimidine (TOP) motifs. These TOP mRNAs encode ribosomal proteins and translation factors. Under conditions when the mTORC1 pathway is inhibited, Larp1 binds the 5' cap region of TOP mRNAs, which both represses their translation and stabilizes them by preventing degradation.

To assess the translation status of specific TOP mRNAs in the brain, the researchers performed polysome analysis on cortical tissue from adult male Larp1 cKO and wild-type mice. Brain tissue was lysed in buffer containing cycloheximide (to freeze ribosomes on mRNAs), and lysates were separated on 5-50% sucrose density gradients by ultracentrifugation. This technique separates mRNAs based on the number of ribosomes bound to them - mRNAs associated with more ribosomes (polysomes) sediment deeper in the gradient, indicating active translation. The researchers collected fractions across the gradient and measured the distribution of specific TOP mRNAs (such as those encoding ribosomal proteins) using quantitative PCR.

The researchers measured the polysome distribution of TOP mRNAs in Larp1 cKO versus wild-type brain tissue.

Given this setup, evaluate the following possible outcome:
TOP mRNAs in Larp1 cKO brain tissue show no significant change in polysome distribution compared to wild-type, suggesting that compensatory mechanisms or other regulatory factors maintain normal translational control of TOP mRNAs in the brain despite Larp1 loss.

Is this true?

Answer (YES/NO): NO